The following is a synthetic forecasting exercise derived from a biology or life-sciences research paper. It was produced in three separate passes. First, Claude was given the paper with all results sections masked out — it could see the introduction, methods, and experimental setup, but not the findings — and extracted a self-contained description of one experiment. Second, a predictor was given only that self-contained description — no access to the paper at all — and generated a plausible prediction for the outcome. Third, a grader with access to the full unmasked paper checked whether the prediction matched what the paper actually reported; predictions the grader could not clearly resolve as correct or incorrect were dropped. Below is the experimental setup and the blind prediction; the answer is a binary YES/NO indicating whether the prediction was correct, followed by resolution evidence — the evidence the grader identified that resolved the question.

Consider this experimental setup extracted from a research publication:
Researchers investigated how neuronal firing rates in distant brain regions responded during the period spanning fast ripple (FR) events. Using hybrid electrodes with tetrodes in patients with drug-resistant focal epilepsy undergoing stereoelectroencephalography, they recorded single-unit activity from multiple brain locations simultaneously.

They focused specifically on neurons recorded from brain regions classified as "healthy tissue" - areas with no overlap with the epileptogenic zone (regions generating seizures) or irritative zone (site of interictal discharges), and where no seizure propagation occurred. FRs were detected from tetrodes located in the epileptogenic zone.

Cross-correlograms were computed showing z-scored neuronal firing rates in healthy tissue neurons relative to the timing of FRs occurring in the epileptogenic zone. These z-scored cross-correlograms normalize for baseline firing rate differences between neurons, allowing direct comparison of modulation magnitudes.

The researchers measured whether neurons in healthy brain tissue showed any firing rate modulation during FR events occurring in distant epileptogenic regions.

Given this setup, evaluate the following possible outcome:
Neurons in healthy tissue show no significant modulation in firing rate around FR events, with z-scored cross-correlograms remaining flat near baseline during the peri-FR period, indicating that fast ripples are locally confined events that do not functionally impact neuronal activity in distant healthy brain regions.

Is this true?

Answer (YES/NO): NO